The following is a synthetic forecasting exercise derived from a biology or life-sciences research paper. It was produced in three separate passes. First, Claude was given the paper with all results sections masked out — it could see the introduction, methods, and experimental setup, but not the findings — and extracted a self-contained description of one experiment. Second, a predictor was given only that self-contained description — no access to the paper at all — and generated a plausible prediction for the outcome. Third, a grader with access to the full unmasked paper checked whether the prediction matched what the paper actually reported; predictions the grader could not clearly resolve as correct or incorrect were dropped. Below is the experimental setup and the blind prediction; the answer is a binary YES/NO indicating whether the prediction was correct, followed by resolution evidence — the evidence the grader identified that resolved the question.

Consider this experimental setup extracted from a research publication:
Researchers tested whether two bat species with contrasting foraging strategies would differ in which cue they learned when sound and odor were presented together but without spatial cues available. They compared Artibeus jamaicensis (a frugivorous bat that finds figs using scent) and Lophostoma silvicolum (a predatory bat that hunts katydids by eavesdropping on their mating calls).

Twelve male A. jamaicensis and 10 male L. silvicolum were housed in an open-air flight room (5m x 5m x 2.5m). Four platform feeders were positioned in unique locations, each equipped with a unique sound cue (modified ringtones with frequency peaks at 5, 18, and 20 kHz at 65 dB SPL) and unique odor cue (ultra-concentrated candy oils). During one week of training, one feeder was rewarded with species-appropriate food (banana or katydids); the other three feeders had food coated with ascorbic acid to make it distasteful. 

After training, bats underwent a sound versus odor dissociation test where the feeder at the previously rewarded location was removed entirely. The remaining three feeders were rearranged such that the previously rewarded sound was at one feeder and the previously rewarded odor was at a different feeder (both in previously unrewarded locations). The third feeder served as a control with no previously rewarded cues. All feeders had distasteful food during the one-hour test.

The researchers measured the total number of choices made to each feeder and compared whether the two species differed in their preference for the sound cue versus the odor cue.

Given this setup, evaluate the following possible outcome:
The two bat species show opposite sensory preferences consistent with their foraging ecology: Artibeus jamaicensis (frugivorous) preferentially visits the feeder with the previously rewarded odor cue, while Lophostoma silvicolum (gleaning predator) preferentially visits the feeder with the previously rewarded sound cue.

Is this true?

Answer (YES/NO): NO